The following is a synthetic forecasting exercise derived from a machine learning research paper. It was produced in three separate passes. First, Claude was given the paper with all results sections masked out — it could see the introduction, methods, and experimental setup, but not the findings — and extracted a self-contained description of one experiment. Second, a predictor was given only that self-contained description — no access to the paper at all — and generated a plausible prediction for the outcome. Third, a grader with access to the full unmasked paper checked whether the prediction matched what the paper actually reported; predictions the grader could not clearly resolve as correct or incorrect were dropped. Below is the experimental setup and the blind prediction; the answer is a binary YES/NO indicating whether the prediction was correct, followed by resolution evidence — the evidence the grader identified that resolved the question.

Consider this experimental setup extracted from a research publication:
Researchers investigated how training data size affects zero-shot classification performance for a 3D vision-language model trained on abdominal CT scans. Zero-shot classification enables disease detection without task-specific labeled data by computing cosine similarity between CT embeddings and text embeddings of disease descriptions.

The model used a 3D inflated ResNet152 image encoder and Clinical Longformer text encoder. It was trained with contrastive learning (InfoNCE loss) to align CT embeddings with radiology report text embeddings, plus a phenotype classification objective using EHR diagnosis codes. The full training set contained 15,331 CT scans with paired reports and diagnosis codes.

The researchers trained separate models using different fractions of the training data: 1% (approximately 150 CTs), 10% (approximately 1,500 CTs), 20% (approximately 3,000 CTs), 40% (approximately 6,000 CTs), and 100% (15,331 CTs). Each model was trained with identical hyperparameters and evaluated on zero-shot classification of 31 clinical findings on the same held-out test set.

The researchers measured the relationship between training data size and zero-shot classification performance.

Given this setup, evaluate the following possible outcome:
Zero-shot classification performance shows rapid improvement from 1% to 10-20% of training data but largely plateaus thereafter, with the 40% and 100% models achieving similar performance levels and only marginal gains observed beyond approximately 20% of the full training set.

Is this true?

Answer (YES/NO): NO